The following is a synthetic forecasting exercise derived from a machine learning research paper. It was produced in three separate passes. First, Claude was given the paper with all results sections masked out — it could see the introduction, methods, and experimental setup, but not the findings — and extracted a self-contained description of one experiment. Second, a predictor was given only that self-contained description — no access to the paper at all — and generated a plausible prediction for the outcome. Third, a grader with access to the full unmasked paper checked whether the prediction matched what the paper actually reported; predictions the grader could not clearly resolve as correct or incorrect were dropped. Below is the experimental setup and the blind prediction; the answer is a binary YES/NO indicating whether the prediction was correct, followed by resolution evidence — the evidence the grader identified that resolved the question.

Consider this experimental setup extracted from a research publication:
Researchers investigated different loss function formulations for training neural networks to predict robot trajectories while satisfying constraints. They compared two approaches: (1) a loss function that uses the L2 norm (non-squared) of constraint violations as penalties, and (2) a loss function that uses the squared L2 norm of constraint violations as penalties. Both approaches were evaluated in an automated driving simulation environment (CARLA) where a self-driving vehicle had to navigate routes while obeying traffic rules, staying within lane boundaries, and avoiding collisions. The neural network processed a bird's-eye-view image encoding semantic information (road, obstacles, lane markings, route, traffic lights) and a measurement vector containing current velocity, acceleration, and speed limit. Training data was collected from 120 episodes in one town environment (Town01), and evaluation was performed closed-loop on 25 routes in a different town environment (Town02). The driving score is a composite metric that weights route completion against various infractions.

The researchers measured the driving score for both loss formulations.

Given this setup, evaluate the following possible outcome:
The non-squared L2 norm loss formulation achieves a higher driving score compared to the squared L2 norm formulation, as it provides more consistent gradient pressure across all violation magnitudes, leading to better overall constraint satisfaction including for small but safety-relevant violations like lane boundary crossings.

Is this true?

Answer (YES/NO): YES